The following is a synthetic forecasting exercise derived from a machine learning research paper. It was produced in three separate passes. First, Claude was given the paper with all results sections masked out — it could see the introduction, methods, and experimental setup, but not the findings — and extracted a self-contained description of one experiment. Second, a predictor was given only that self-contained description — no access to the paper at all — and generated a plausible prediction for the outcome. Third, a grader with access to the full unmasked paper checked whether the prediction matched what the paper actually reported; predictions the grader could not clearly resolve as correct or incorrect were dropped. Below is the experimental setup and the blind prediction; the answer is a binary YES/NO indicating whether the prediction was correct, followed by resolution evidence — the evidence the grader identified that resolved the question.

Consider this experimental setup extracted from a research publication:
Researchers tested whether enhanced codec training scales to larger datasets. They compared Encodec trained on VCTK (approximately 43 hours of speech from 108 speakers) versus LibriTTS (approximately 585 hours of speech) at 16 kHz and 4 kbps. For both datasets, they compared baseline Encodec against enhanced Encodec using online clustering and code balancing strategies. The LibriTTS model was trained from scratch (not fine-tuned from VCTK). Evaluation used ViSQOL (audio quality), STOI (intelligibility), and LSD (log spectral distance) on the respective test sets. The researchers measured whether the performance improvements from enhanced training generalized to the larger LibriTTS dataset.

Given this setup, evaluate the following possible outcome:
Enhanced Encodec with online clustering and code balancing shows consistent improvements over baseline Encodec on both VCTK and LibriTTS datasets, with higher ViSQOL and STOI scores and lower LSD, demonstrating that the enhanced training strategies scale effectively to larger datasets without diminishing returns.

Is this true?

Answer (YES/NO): YES